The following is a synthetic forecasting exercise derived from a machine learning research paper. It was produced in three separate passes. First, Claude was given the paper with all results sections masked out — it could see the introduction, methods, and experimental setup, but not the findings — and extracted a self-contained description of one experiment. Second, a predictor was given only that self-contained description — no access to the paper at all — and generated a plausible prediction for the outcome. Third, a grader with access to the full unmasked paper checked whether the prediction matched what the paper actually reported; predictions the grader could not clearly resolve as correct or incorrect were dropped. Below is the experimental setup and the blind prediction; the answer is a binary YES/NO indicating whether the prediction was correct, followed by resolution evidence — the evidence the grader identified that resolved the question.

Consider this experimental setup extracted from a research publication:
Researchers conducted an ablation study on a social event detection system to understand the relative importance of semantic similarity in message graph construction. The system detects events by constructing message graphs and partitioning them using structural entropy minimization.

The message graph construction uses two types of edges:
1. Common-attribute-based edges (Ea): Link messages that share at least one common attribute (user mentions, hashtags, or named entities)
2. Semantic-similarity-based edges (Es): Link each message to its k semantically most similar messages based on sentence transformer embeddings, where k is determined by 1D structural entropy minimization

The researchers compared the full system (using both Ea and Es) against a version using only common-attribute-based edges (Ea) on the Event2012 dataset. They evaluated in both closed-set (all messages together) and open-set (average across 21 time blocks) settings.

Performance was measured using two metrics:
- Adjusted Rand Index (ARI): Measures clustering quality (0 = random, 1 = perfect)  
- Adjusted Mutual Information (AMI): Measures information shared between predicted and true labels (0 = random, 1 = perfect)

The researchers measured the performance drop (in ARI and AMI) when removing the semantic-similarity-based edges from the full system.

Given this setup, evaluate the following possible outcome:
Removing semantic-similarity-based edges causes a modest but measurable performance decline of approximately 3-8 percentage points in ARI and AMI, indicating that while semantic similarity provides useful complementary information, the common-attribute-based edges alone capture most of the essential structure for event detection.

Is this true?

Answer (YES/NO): NO